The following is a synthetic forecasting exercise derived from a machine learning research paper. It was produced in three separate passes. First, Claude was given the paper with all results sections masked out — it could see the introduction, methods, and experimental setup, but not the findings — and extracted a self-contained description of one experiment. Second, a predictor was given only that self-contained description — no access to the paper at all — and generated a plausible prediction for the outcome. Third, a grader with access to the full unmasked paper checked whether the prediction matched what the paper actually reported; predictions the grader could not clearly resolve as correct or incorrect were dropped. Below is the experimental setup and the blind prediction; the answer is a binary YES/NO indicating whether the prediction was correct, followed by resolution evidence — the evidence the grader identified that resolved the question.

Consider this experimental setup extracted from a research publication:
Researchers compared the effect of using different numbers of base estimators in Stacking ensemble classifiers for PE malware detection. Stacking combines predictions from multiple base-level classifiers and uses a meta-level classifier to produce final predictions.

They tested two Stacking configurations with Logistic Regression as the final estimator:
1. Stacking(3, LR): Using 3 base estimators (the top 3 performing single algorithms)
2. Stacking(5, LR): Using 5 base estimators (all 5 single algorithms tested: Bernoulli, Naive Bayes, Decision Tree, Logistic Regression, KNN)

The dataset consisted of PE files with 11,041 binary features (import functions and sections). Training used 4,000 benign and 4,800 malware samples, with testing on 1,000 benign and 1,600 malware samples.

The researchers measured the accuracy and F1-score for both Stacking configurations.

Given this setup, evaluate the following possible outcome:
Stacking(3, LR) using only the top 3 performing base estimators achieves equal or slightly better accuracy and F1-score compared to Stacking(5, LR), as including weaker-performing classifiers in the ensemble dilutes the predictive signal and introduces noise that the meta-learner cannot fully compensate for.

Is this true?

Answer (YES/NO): NO